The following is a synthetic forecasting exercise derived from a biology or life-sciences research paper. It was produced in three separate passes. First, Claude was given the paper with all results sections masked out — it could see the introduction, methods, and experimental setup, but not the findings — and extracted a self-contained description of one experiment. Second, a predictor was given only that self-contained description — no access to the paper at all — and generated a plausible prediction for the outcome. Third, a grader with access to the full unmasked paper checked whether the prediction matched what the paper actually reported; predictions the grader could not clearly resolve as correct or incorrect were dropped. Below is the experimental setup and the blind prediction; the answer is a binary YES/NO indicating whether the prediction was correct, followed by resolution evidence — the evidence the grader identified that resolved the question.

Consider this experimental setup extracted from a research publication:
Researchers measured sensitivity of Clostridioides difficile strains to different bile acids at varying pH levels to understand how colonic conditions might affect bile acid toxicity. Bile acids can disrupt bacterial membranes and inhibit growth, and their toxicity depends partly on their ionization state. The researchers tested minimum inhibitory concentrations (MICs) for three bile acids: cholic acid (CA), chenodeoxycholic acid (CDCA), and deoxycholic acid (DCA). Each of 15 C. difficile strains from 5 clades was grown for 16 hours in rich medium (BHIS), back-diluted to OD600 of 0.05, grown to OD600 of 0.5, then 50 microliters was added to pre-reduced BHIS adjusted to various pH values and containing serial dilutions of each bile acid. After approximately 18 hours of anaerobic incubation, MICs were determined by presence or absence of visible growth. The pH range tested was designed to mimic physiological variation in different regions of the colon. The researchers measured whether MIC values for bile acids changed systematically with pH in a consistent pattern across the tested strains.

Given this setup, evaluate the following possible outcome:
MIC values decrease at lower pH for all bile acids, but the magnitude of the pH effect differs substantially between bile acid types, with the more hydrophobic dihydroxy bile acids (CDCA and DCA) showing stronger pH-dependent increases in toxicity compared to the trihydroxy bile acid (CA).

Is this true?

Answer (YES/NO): NO